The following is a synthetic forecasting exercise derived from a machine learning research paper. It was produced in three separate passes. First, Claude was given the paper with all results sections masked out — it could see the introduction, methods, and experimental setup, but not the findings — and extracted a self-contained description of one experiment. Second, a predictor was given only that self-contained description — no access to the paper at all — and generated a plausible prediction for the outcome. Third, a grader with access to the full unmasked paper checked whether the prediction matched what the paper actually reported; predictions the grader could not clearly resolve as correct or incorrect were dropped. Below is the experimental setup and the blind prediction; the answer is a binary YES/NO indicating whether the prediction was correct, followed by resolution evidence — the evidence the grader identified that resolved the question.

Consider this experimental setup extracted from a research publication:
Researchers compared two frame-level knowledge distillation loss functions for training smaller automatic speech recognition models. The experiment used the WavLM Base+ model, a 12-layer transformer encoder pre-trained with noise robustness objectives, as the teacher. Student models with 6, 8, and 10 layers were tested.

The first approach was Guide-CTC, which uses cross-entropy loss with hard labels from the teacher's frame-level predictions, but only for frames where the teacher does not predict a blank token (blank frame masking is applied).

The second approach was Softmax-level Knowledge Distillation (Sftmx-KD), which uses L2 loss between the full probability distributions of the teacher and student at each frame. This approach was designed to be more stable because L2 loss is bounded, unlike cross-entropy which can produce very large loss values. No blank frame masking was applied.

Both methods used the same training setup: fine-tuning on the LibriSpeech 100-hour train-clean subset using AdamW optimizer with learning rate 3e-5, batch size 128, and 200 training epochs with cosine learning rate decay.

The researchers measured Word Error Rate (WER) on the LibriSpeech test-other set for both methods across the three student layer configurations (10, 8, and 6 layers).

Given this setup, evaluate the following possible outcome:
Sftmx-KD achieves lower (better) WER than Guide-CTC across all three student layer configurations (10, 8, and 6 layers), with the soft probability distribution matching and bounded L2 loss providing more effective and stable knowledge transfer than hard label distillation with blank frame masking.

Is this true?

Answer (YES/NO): NO